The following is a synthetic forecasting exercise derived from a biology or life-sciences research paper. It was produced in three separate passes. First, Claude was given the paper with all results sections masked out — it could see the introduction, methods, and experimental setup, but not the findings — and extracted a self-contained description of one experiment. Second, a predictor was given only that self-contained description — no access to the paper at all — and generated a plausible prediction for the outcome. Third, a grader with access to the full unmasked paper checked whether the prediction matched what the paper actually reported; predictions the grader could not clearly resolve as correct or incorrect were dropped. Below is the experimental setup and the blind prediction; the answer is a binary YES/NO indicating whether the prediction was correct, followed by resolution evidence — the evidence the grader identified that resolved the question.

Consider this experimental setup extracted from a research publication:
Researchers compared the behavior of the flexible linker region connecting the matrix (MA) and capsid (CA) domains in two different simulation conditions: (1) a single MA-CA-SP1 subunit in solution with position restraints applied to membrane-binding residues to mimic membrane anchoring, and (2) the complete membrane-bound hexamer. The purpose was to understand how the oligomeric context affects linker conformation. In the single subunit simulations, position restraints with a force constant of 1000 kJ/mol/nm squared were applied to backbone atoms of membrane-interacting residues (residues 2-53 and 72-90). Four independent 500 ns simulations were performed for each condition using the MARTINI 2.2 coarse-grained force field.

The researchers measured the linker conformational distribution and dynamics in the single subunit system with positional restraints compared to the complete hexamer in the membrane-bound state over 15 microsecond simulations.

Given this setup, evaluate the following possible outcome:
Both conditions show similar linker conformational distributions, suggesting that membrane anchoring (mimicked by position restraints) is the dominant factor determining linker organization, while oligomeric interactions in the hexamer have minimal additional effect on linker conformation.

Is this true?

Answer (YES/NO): YES